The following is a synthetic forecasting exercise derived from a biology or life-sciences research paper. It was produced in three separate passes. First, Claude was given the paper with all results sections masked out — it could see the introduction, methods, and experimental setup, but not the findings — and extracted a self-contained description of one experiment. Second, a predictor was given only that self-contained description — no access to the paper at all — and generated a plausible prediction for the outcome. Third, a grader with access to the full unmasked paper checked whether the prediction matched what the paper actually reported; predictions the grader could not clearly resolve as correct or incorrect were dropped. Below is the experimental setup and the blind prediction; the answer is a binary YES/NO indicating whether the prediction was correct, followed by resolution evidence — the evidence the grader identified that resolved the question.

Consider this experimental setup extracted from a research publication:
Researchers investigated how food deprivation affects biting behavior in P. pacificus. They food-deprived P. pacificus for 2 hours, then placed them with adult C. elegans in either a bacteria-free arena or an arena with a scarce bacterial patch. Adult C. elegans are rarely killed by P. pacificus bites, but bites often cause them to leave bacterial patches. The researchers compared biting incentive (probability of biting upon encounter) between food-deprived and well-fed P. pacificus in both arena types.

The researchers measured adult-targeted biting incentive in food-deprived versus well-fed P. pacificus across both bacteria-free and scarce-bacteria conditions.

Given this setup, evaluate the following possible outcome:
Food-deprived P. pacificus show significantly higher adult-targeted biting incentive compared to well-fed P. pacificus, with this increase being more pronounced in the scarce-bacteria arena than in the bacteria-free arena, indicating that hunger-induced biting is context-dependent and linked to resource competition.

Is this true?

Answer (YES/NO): NO